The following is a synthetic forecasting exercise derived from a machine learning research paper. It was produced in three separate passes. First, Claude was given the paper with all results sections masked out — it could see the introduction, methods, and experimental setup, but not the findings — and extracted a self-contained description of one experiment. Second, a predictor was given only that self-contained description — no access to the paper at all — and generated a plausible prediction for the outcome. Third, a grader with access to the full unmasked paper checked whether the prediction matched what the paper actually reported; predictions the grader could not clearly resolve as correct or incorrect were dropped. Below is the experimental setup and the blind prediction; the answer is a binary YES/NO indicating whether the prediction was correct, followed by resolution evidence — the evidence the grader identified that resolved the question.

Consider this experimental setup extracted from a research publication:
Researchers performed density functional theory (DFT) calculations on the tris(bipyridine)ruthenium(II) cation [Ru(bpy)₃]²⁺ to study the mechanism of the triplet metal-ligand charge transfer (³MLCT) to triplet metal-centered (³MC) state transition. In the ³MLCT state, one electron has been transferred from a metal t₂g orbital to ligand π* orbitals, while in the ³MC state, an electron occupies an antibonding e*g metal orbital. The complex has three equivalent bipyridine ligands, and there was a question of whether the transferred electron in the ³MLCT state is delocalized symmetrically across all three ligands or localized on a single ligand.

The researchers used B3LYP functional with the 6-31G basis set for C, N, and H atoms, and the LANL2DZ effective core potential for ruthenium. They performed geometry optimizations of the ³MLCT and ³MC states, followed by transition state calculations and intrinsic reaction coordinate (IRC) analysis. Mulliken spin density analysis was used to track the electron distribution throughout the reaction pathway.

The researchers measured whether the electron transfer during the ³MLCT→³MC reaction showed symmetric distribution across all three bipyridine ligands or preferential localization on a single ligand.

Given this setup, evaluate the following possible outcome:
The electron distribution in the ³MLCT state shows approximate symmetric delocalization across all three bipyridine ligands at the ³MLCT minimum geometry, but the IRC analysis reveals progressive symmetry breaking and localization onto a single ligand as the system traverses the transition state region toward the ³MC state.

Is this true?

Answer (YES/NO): YES